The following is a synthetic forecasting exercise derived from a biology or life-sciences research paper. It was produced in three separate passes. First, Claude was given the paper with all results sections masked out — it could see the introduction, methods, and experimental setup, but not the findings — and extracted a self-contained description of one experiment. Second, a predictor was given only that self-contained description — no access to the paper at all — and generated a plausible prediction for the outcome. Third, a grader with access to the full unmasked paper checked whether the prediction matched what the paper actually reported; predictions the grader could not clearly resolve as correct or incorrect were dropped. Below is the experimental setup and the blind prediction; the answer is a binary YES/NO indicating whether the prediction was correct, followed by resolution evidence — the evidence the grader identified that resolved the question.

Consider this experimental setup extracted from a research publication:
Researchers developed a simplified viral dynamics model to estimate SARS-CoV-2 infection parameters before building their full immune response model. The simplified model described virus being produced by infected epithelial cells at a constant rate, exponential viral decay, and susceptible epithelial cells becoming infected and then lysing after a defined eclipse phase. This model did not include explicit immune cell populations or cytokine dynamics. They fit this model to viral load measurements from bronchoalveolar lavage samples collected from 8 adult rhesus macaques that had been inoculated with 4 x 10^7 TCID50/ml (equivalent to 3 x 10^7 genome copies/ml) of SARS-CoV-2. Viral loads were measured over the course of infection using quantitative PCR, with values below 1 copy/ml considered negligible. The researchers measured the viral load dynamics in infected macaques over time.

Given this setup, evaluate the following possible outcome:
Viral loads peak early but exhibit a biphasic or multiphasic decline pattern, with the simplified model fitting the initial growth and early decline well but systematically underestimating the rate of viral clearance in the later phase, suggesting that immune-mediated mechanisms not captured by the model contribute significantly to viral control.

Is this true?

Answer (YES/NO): NO